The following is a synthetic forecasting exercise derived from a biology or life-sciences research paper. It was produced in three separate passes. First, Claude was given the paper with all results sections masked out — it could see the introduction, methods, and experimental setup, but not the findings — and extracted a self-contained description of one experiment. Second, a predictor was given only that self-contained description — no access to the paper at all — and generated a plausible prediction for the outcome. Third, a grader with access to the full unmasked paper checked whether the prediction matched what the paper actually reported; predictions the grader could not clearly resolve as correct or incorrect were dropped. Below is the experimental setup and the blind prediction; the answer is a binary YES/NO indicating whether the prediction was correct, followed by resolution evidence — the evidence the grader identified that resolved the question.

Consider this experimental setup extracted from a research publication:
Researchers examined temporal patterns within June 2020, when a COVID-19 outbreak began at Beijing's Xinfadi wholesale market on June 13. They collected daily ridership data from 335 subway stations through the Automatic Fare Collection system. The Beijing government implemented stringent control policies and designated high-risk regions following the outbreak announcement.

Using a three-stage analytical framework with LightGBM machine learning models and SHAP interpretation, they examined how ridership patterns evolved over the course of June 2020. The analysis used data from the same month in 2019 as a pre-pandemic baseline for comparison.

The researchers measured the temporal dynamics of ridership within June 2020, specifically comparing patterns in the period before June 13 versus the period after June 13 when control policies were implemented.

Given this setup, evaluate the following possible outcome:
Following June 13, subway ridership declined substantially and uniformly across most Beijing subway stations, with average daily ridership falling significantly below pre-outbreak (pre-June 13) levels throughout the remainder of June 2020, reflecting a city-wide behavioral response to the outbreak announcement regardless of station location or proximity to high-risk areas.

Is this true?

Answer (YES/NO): NO